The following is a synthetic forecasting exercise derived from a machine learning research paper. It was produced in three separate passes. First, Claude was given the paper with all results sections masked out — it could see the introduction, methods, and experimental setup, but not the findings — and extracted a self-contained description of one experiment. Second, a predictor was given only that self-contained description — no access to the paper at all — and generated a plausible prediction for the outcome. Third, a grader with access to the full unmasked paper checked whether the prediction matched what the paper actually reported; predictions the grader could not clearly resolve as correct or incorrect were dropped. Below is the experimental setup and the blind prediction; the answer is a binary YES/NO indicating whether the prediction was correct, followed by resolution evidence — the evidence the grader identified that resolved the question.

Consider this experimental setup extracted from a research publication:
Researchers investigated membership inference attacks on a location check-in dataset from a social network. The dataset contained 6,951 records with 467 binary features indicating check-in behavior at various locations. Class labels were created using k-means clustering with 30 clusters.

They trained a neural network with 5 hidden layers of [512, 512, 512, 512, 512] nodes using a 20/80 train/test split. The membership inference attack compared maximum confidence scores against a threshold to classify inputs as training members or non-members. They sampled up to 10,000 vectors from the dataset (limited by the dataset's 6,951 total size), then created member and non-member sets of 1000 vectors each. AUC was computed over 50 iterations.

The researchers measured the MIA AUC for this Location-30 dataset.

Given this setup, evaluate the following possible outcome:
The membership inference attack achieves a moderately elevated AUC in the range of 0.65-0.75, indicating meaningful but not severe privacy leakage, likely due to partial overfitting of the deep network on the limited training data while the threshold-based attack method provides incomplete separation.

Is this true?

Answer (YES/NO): NO